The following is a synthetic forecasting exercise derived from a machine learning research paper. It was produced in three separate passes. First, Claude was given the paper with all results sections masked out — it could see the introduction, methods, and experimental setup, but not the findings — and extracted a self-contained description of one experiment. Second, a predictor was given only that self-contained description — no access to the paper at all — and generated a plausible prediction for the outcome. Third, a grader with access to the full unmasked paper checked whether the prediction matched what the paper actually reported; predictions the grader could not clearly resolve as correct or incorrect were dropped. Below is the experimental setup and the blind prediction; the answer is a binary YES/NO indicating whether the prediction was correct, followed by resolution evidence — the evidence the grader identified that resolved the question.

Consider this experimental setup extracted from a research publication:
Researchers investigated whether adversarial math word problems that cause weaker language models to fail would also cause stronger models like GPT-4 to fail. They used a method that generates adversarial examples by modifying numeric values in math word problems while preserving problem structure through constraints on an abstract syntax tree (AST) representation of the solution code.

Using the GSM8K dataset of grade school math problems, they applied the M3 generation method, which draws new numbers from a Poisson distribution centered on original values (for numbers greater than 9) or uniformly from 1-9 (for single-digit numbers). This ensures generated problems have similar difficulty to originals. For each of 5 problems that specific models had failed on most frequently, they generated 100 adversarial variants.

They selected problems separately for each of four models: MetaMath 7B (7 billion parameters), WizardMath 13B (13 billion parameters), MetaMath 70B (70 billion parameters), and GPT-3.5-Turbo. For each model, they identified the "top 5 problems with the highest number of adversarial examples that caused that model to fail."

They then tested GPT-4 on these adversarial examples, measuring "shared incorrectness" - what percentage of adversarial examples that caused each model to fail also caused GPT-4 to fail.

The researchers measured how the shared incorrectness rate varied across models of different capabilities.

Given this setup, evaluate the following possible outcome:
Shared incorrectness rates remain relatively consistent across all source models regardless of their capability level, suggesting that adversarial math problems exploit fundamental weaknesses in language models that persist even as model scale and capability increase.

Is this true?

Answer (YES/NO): NO